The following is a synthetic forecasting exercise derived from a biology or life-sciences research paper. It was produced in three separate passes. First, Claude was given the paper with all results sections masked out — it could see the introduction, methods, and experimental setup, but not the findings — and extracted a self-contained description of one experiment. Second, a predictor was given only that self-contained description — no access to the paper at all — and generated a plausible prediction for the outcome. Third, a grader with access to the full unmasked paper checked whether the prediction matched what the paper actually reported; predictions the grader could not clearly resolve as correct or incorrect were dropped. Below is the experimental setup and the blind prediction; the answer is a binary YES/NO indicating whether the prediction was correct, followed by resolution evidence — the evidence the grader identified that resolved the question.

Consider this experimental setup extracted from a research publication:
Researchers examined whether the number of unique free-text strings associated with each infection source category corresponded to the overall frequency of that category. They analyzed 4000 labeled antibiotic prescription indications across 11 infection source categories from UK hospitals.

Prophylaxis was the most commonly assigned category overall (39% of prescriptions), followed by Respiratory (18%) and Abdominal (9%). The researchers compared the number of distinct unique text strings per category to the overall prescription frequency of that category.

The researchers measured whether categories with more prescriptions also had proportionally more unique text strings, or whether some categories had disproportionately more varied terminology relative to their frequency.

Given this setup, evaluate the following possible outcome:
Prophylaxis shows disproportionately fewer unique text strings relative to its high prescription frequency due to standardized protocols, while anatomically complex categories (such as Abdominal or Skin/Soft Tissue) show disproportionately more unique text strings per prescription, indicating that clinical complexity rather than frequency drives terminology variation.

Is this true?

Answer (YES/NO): NO